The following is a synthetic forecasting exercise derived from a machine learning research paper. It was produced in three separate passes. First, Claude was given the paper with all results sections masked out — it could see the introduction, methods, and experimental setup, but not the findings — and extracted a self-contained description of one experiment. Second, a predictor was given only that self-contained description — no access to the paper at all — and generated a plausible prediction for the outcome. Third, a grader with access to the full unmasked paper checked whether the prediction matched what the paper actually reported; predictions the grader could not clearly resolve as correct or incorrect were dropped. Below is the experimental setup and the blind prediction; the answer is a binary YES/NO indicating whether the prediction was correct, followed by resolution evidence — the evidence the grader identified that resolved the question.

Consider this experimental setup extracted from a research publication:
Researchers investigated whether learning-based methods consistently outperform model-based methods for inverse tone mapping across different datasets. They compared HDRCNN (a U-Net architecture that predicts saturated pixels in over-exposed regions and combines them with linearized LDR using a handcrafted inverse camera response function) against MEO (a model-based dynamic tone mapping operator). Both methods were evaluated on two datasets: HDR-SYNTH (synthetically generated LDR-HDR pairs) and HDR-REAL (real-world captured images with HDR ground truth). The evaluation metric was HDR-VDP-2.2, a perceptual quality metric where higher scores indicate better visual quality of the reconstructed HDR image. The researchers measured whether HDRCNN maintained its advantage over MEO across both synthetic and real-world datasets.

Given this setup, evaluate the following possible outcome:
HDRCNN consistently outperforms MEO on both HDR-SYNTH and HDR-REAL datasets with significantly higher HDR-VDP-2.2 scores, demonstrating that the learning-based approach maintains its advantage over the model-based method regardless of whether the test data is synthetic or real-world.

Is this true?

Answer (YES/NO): YES